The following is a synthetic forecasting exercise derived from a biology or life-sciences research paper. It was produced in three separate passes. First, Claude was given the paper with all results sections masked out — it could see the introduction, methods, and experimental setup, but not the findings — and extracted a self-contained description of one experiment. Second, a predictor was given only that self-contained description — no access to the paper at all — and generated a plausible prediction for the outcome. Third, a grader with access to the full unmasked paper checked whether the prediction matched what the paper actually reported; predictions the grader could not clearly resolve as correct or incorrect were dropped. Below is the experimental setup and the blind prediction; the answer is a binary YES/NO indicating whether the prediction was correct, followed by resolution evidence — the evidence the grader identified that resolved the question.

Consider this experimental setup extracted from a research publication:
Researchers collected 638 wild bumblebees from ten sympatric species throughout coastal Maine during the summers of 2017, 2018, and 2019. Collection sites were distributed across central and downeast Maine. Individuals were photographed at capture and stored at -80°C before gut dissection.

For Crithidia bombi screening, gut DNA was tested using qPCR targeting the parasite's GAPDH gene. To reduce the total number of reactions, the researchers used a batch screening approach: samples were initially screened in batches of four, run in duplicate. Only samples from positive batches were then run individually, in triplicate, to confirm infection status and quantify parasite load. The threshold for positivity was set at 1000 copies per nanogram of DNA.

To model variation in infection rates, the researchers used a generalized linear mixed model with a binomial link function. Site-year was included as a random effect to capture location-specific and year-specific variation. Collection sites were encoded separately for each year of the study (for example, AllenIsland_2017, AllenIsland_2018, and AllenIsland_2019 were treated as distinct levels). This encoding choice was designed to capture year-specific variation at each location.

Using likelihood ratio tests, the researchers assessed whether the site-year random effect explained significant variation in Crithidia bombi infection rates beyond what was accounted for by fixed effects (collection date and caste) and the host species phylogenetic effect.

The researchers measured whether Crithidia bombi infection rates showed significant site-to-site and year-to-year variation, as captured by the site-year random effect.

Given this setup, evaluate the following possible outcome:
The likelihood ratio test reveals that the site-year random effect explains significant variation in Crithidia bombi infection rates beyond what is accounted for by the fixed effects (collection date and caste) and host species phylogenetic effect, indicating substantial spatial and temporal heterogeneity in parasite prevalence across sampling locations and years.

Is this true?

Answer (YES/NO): YES